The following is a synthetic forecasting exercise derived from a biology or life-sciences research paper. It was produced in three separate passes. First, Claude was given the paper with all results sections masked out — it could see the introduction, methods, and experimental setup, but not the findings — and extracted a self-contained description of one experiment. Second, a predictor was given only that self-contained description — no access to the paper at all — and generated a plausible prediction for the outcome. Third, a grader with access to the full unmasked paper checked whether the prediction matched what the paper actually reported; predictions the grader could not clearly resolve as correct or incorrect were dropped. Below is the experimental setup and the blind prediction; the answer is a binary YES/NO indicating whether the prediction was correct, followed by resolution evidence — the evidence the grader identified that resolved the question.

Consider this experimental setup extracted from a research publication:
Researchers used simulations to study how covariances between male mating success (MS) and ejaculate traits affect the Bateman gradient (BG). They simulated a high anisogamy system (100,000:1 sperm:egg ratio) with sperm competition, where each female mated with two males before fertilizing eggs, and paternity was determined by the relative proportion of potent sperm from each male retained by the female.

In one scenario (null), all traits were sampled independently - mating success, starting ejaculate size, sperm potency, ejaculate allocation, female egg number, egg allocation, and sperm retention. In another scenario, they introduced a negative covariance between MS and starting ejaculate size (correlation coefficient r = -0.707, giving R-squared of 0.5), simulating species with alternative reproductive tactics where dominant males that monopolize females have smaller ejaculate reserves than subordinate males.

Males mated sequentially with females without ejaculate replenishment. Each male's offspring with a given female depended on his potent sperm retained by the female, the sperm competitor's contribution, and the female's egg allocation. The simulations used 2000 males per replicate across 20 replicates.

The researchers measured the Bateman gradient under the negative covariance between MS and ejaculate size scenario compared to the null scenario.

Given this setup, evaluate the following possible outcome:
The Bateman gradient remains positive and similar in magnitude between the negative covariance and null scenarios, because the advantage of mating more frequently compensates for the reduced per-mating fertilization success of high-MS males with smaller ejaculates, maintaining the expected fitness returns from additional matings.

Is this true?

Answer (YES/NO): NO